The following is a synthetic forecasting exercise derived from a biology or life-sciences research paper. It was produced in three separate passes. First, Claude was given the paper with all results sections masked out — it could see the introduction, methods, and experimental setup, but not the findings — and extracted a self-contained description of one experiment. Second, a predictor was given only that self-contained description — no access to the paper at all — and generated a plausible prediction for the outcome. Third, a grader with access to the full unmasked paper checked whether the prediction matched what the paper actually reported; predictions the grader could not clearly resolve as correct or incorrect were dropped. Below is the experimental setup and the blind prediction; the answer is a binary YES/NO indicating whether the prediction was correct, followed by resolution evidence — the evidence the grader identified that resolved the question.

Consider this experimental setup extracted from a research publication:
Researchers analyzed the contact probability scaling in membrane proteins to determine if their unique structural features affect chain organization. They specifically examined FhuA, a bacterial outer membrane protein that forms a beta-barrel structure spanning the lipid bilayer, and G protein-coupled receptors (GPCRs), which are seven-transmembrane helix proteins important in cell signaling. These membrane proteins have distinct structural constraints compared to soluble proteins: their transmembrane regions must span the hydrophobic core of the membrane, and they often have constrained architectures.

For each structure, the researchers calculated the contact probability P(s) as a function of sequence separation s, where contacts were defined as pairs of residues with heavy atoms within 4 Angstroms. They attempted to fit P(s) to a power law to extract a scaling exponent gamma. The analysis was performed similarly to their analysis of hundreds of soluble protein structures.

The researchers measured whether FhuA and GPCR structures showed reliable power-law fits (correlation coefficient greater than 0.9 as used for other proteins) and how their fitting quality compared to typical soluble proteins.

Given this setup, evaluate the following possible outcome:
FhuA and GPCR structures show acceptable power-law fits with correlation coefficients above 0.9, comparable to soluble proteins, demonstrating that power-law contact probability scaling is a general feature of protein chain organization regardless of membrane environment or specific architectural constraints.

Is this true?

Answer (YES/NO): NO